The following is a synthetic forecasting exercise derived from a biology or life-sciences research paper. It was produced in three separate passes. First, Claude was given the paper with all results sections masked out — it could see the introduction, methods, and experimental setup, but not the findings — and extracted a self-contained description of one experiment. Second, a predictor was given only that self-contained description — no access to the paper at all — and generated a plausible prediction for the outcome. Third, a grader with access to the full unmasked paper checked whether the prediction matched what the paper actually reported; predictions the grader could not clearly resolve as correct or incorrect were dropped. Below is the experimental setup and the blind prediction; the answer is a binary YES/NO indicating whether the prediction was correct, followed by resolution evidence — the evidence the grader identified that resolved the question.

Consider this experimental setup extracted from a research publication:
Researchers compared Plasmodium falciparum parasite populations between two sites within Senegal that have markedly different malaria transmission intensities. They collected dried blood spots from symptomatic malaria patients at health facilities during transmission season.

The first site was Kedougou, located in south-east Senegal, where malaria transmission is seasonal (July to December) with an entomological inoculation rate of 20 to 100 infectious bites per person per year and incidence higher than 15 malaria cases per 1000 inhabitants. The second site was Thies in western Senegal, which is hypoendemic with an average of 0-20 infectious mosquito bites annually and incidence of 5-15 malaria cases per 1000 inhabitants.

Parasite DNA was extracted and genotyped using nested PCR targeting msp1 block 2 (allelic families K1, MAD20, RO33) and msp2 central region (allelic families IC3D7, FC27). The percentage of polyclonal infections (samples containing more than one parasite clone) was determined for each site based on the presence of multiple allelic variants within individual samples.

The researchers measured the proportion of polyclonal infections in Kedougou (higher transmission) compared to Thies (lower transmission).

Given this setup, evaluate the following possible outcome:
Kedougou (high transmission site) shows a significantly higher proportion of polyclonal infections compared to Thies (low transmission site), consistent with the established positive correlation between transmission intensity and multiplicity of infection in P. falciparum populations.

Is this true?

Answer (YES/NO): NO